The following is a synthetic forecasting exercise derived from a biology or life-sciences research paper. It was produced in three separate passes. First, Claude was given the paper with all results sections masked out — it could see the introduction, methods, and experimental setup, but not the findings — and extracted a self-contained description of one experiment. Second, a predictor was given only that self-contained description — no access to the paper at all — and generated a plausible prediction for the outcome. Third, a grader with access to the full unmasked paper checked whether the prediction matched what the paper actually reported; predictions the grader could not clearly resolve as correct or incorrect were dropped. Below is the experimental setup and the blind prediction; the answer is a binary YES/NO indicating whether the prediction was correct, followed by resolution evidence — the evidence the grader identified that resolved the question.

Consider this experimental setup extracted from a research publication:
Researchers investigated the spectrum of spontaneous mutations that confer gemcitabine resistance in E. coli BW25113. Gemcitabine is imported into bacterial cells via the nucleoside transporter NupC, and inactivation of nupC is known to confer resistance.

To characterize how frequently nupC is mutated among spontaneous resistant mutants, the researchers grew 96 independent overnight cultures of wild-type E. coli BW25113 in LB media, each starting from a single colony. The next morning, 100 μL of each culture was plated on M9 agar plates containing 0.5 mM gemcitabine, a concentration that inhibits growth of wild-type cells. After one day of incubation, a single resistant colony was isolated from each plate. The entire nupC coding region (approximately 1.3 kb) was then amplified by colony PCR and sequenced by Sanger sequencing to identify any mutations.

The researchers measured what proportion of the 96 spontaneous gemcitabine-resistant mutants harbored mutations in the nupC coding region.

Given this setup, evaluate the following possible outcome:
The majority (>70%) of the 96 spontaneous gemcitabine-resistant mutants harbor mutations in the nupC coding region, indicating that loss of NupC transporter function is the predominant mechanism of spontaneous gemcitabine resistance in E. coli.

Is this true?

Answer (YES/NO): YES